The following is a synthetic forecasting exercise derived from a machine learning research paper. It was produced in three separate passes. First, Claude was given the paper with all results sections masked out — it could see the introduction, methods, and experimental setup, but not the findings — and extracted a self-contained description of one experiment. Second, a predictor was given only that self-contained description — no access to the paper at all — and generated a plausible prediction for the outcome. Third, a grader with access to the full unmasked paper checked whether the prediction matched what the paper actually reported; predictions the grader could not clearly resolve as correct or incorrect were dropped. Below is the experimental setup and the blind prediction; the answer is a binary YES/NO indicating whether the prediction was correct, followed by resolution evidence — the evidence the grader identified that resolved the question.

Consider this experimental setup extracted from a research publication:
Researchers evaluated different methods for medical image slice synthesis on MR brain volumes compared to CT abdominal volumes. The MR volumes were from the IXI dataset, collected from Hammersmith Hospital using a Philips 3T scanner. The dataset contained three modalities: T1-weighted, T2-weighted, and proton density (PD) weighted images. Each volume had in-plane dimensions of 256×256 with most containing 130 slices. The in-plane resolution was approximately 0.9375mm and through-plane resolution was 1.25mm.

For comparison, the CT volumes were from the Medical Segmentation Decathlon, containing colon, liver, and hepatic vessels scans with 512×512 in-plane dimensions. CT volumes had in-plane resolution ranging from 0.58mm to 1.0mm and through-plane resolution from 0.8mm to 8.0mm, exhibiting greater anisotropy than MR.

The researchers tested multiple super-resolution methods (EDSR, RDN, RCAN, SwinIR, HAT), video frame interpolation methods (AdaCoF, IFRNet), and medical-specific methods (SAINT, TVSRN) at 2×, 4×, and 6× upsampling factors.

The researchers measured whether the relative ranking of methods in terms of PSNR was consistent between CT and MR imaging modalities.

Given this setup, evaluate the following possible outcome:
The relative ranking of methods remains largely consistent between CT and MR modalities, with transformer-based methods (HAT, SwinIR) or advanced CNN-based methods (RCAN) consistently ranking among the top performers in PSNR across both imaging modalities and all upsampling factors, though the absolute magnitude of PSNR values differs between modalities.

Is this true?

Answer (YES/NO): NO